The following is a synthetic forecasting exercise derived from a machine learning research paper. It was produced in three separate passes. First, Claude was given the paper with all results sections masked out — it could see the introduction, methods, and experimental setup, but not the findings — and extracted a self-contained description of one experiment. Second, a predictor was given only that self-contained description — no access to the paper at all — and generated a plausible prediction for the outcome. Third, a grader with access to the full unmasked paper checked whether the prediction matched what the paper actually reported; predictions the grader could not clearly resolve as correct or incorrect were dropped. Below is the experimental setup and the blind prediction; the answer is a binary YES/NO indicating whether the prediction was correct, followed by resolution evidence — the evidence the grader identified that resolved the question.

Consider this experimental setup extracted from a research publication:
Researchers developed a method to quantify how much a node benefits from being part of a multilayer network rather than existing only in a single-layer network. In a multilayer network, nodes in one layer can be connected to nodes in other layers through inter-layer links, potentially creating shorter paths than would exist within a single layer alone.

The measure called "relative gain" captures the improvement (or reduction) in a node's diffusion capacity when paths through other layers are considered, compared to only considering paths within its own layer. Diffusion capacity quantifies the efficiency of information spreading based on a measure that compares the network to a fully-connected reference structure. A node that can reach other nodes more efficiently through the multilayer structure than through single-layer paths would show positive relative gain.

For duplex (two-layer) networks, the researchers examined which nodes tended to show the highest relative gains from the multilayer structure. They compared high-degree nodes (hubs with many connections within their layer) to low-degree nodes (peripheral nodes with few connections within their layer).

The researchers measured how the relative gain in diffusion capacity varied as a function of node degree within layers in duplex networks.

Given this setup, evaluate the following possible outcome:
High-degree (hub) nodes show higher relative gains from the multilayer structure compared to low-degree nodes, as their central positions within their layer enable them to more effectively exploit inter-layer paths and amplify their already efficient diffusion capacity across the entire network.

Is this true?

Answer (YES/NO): NO